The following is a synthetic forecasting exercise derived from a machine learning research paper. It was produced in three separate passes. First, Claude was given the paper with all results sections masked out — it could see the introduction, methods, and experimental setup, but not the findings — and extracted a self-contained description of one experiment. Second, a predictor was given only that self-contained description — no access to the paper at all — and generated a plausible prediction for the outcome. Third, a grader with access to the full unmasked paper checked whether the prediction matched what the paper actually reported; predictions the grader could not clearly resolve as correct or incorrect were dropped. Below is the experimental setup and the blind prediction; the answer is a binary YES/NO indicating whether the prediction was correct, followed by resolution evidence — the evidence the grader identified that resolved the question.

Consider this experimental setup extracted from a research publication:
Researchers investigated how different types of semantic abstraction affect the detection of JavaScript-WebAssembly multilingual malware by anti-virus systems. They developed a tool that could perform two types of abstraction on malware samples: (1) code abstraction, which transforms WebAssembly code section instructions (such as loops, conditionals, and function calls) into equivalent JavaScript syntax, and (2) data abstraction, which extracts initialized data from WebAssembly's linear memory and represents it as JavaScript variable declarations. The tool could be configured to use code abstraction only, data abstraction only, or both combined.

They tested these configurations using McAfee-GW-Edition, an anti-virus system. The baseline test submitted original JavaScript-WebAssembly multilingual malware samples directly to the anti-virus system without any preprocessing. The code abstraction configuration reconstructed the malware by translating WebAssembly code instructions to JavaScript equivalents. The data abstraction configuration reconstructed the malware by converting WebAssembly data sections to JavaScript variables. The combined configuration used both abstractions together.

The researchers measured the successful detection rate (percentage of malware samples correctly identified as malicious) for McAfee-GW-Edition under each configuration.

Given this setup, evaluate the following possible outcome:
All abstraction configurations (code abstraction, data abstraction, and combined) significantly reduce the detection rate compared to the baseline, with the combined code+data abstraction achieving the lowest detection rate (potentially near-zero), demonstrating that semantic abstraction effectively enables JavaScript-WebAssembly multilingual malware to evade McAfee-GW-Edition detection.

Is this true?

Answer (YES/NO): NO